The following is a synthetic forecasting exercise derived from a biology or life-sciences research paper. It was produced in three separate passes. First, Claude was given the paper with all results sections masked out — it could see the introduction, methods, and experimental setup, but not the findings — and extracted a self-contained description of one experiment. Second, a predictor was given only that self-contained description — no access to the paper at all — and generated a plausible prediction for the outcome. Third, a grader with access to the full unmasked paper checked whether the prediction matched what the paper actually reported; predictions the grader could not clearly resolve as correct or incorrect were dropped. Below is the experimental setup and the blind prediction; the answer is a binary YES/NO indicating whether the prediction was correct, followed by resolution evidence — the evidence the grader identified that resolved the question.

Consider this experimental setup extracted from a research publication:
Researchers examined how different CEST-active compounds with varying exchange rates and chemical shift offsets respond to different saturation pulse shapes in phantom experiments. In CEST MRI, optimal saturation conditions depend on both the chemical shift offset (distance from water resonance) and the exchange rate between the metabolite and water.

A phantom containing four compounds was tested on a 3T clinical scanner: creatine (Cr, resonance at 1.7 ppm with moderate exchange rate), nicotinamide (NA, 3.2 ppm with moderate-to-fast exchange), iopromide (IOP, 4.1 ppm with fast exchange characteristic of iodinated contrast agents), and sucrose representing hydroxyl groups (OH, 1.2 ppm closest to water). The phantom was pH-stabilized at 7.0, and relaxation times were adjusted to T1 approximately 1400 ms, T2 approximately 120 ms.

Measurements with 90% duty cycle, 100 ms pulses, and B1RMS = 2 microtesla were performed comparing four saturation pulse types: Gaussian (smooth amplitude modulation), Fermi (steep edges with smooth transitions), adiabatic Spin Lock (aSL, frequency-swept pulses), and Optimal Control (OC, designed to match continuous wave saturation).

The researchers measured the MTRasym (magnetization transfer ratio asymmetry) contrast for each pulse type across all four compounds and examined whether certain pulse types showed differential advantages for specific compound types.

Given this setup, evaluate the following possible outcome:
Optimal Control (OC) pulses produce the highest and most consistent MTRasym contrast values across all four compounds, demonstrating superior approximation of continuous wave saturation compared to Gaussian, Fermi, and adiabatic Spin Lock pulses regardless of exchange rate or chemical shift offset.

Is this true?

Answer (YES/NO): NO